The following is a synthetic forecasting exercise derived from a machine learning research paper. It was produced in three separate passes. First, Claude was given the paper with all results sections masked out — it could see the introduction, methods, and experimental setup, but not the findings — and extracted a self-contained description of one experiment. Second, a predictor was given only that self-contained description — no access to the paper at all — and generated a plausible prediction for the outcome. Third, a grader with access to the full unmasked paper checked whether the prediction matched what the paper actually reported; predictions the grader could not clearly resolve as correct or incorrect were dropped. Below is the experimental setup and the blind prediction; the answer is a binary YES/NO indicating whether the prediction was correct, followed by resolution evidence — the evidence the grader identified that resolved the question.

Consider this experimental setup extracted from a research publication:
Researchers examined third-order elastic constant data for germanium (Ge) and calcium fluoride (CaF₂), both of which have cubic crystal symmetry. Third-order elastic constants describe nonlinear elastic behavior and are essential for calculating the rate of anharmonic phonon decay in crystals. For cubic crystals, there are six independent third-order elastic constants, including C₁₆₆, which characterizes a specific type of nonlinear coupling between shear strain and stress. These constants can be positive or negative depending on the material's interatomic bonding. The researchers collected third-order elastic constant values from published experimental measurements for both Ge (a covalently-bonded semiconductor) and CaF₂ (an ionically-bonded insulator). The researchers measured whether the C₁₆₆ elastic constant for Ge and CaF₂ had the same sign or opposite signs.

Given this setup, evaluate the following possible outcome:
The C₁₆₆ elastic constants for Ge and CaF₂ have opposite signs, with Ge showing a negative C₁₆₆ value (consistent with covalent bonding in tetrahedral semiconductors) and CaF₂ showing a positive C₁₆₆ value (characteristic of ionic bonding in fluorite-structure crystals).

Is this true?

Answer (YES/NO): NO